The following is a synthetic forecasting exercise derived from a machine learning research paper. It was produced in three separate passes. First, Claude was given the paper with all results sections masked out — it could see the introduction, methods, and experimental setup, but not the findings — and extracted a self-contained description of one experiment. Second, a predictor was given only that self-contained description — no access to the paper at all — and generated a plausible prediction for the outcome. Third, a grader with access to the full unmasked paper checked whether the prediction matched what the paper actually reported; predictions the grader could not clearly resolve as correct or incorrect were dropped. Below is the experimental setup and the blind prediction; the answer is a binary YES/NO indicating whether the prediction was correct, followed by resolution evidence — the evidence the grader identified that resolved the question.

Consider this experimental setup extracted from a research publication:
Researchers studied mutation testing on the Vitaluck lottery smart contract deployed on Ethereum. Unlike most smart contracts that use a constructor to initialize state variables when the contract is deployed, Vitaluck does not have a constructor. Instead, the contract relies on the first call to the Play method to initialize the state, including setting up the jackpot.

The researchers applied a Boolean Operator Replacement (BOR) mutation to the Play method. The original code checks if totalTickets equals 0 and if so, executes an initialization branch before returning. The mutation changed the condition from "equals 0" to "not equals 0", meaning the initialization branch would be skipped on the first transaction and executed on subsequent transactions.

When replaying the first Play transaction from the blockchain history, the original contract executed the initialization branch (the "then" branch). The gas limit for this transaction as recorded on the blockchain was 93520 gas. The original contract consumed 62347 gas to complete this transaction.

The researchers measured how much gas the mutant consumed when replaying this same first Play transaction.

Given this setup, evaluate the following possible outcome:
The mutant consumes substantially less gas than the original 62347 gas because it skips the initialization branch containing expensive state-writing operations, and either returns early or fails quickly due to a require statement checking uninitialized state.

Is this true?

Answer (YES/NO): NO